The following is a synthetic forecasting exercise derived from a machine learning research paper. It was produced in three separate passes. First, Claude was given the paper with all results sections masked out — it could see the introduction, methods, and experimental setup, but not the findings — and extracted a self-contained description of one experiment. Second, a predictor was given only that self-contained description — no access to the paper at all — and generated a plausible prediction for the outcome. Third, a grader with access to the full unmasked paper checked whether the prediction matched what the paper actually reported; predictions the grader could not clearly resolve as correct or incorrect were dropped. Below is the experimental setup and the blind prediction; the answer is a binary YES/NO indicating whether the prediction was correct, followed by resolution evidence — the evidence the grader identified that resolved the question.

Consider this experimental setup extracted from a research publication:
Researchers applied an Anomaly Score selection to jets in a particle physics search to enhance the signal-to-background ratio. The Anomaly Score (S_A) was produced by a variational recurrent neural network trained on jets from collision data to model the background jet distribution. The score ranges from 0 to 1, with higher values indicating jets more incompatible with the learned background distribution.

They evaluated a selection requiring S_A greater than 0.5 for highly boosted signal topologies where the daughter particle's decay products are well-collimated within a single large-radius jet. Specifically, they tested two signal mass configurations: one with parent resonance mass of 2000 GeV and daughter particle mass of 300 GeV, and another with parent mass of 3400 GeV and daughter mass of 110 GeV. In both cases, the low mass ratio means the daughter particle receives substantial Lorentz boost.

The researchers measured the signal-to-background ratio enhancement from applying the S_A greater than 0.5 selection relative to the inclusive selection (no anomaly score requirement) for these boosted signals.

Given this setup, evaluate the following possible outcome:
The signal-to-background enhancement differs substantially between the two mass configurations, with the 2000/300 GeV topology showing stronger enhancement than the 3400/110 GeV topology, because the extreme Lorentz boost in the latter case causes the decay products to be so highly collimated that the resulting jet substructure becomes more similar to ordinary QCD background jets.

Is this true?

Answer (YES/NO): NO